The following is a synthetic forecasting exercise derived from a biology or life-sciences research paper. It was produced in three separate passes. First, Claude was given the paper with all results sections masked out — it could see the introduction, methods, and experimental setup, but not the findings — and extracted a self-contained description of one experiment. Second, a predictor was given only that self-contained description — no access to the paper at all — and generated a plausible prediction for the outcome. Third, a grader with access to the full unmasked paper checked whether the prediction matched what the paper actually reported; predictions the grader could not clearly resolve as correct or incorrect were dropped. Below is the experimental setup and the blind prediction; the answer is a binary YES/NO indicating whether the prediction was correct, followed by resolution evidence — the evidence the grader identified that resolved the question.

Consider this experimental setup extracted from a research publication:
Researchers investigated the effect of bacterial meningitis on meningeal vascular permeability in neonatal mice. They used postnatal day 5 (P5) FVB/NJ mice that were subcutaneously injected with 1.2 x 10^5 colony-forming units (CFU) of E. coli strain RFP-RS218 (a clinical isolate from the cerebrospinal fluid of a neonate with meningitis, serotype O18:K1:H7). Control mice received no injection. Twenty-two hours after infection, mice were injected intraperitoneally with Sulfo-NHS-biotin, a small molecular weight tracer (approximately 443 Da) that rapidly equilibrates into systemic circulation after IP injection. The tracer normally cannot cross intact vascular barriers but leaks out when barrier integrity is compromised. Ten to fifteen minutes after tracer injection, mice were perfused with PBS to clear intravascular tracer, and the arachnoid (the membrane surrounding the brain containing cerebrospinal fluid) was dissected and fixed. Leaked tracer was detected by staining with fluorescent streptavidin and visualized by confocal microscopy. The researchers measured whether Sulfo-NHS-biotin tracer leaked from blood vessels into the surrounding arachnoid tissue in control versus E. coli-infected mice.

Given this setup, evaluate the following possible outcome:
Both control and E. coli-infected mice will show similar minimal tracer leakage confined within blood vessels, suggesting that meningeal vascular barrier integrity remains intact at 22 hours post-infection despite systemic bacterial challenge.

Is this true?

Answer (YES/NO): NO